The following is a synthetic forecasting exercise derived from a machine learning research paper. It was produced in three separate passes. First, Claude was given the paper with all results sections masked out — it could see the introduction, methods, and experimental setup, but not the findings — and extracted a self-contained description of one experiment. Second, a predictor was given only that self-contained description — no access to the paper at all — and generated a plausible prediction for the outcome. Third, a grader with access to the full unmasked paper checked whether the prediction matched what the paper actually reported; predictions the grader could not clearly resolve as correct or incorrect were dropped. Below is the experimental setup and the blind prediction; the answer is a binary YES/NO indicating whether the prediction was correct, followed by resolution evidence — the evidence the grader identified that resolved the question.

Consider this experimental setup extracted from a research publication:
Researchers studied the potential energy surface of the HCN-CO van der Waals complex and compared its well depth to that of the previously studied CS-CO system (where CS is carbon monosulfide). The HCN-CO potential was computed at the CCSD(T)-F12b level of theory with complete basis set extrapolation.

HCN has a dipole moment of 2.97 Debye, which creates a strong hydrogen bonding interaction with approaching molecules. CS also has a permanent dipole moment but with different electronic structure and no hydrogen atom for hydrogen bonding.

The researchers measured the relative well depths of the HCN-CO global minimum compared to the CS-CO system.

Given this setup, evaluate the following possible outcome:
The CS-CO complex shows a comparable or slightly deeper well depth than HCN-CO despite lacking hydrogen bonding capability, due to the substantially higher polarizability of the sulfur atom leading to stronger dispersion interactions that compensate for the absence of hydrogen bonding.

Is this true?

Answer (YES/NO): NO